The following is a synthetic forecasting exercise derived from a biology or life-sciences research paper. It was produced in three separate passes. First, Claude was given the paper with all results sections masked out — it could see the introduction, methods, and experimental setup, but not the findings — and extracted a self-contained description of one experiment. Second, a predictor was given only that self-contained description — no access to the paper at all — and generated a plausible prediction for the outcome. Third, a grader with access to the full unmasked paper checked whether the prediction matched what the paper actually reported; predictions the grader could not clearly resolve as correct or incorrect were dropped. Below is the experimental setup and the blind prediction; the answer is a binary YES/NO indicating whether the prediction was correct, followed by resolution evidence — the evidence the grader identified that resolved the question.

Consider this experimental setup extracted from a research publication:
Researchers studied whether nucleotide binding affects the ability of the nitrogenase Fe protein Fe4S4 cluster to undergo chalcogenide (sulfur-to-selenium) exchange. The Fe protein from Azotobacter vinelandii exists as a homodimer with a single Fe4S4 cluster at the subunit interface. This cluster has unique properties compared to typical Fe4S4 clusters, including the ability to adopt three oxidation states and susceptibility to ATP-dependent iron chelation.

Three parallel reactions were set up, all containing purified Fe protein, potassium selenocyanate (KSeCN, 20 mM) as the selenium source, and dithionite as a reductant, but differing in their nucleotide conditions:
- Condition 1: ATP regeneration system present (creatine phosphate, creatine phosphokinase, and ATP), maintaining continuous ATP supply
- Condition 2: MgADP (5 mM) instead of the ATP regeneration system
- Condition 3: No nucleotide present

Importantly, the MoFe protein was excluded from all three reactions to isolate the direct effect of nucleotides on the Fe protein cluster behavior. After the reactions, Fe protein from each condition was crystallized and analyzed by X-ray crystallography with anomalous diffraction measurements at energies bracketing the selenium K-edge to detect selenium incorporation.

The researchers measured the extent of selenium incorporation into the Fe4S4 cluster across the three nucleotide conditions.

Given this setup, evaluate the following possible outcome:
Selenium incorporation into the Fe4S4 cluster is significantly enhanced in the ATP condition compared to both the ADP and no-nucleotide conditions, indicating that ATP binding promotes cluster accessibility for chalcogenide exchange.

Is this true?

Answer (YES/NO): YES